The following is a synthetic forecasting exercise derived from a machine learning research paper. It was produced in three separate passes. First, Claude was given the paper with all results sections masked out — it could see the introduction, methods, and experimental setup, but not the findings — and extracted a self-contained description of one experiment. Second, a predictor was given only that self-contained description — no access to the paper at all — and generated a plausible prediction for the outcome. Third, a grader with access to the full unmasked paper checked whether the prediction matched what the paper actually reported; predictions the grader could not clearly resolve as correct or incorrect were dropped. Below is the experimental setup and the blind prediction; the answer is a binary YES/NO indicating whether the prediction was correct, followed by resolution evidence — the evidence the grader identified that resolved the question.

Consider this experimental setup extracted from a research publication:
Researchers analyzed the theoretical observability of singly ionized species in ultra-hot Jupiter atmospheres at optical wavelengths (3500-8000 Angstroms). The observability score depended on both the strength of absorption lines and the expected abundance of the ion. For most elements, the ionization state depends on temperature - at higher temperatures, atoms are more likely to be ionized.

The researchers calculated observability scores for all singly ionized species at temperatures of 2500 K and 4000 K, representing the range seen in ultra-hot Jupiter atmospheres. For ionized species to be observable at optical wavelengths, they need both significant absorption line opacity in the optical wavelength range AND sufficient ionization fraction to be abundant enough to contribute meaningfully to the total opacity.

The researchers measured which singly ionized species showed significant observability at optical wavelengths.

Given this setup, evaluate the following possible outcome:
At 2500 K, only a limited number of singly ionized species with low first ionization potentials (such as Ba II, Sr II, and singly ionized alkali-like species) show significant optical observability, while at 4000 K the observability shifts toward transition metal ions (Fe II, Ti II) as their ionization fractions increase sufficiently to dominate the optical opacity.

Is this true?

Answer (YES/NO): NO